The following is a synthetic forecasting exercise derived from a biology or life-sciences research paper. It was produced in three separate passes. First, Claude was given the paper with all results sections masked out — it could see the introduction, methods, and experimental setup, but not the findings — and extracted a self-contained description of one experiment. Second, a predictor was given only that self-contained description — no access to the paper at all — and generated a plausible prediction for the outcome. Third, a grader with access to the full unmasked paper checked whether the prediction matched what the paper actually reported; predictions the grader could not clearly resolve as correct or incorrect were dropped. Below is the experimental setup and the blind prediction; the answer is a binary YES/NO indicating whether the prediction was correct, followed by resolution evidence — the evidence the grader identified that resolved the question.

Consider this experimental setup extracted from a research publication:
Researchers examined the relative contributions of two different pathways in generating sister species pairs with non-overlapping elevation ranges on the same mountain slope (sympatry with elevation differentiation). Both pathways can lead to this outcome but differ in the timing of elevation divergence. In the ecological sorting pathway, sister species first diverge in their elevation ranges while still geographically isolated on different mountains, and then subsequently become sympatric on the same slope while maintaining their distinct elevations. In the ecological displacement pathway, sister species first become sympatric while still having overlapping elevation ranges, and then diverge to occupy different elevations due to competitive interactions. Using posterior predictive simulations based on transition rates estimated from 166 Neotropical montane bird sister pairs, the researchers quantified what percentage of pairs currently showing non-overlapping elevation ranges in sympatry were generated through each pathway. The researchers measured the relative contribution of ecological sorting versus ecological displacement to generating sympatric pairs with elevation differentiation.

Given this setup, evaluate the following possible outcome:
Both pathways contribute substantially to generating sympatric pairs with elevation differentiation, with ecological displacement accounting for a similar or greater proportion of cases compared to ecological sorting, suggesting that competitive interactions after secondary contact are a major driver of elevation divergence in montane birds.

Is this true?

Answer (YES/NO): YES